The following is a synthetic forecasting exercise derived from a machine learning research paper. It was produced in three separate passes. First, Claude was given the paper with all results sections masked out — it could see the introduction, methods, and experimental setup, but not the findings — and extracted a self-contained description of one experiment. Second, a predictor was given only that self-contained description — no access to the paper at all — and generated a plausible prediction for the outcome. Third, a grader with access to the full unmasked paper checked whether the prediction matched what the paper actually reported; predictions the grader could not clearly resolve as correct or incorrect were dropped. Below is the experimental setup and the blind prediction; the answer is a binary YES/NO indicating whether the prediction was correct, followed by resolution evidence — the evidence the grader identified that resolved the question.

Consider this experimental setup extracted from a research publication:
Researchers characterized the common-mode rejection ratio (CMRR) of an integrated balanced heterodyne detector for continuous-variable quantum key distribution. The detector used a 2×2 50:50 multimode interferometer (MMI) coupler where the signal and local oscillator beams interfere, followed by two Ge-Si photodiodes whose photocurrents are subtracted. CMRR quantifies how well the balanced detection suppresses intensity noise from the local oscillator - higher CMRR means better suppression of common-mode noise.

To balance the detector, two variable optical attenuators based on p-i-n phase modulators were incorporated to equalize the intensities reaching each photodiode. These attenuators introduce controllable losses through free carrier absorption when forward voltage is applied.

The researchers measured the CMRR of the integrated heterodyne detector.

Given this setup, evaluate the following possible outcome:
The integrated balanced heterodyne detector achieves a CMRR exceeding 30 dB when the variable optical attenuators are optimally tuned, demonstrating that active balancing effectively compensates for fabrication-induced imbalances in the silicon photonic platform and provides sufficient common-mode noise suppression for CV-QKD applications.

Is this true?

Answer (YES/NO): NO